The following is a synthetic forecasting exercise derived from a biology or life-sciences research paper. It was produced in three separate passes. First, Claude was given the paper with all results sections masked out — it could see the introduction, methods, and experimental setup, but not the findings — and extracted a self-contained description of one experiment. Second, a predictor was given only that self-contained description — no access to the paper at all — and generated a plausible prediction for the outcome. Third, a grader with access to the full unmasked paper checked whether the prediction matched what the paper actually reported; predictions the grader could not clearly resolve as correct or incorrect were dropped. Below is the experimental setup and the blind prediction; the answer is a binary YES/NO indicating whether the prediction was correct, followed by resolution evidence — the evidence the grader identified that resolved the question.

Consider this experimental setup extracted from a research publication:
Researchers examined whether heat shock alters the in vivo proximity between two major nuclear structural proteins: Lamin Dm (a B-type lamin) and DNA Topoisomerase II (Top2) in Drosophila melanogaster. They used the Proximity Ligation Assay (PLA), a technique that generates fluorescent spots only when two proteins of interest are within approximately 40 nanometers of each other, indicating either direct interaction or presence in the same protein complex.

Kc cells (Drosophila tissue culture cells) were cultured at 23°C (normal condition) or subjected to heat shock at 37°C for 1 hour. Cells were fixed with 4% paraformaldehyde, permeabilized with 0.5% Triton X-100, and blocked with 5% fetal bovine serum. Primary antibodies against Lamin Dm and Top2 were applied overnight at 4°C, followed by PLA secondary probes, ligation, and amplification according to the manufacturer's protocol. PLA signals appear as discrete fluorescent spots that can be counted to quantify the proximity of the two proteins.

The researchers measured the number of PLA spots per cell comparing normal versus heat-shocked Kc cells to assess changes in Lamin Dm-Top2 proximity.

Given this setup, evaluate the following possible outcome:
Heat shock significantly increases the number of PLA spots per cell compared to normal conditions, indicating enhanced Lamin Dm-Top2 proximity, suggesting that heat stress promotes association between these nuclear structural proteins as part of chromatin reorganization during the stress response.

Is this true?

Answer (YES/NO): YES